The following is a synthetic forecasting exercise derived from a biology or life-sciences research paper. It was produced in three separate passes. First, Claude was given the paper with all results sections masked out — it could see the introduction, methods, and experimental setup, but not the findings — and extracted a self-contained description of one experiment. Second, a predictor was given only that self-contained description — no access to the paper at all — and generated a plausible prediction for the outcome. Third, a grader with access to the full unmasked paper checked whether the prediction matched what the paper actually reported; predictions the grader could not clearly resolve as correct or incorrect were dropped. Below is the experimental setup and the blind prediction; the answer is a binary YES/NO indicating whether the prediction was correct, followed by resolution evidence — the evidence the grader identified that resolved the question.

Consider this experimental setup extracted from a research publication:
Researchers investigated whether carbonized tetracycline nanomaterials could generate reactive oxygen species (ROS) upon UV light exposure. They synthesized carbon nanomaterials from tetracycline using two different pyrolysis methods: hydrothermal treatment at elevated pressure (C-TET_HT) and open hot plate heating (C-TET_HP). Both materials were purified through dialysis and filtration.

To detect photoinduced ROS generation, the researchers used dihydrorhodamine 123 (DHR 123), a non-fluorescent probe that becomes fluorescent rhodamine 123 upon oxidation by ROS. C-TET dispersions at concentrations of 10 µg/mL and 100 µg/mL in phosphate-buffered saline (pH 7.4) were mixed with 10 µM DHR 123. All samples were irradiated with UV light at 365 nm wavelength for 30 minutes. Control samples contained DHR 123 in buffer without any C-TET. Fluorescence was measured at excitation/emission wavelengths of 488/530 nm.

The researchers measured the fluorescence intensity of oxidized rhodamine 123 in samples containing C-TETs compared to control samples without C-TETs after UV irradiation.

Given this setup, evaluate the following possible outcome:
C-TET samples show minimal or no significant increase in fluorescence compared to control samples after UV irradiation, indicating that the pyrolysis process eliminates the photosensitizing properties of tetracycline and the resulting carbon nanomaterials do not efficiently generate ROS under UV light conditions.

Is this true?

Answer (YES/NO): YES